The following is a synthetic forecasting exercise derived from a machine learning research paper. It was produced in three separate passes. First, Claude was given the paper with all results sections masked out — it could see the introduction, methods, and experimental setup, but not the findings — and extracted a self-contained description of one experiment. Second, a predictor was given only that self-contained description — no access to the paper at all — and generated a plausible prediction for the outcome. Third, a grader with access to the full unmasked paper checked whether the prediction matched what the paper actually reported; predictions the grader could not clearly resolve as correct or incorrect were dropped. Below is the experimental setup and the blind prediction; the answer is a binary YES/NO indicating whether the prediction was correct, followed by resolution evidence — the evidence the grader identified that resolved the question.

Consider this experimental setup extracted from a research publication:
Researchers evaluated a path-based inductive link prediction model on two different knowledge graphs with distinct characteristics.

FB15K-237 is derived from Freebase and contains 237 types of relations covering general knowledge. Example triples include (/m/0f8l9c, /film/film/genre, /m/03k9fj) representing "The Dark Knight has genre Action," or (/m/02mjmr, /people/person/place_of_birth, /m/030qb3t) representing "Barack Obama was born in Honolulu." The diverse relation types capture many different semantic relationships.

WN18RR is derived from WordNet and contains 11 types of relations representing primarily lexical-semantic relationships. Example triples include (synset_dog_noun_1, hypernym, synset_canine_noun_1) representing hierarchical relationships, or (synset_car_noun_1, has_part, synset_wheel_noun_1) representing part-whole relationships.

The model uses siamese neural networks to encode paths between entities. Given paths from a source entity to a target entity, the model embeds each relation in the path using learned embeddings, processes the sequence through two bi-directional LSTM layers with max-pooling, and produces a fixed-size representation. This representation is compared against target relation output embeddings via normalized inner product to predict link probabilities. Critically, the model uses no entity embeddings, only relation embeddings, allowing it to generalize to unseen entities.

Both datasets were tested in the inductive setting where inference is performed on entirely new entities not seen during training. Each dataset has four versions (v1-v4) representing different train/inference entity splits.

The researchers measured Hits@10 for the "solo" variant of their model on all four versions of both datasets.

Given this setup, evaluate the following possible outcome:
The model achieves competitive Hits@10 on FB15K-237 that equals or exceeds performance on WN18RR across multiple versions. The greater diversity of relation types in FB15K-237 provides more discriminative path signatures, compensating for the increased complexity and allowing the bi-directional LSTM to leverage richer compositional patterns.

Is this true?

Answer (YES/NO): YES